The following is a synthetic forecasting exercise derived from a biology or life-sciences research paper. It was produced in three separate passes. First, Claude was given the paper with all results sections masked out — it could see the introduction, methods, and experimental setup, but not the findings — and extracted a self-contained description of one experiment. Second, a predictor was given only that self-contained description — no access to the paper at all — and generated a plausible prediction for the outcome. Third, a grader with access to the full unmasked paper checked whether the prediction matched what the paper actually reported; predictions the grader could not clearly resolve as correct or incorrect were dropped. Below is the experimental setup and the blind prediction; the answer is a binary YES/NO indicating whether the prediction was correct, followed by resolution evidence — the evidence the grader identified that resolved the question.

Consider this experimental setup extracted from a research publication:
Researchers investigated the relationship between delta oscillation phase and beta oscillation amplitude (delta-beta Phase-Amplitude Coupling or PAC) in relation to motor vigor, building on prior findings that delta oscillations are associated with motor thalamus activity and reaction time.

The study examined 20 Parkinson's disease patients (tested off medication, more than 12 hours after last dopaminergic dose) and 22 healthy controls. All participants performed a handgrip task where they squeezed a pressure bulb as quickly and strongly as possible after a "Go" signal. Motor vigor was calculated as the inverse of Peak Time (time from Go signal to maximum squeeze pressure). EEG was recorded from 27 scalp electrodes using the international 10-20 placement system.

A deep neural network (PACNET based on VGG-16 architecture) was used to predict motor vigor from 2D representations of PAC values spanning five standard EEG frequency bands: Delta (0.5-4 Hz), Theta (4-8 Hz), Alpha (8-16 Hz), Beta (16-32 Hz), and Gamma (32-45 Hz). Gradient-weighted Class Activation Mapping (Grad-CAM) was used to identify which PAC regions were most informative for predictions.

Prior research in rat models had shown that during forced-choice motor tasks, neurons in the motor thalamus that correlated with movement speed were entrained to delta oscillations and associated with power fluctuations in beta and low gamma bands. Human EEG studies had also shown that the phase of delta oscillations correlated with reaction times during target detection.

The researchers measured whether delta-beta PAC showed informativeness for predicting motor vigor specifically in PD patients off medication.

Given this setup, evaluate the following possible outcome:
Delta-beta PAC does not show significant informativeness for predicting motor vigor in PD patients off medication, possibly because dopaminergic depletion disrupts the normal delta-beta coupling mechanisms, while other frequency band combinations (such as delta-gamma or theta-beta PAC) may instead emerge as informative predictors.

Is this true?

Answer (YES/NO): NO